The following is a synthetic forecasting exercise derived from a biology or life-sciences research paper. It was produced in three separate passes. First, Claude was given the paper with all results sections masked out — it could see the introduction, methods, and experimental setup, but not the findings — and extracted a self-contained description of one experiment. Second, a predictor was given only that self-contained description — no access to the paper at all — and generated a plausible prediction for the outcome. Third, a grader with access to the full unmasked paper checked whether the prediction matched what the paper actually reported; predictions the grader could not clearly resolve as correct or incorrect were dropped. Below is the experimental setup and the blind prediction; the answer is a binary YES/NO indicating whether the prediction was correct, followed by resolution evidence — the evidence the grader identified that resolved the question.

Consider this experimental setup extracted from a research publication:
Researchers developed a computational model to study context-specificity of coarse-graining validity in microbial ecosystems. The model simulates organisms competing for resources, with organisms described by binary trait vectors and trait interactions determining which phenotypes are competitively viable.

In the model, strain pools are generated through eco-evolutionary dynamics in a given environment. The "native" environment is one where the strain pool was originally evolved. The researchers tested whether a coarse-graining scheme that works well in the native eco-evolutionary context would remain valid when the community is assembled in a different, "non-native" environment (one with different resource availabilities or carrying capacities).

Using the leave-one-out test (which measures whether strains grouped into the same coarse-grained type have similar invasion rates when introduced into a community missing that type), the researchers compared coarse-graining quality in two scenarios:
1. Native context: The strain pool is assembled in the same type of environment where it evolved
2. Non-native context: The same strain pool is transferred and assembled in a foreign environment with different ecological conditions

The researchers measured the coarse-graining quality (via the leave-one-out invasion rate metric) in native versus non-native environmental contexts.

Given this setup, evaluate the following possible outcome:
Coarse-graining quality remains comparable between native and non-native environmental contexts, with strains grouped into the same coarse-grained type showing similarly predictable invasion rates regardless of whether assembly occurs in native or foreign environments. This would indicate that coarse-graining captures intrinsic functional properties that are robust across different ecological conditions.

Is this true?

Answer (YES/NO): NO